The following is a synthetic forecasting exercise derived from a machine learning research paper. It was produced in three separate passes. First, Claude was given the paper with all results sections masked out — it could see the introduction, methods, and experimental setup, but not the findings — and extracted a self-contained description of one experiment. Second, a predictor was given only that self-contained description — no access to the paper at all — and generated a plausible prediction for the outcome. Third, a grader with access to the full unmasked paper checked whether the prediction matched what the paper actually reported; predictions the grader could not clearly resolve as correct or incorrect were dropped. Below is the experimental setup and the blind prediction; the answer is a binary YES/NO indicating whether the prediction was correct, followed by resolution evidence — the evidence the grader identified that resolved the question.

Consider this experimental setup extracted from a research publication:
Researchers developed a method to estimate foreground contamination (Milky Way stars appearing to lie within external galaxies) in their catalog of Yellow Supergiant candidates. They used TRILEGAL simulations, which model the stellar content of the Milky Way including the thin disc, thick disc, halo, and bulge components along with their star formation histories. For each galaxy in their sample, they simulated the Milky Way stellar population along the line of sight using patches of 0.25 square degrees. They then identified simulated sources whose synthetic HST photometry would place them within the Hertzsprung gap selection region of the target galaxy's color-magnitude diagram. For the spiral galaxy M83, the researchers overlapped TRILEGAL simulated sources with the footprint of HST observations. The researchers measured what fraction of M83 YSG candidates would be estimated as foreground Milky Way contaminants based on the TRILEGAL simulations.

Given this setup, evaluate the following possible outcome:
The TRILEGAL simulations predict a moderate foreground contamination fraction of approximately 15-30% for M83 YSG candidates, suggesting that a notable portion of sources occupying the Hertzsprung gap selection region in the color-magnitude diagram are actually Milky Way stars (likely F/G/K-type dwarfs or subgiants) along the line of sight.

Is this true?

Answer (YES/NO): NO